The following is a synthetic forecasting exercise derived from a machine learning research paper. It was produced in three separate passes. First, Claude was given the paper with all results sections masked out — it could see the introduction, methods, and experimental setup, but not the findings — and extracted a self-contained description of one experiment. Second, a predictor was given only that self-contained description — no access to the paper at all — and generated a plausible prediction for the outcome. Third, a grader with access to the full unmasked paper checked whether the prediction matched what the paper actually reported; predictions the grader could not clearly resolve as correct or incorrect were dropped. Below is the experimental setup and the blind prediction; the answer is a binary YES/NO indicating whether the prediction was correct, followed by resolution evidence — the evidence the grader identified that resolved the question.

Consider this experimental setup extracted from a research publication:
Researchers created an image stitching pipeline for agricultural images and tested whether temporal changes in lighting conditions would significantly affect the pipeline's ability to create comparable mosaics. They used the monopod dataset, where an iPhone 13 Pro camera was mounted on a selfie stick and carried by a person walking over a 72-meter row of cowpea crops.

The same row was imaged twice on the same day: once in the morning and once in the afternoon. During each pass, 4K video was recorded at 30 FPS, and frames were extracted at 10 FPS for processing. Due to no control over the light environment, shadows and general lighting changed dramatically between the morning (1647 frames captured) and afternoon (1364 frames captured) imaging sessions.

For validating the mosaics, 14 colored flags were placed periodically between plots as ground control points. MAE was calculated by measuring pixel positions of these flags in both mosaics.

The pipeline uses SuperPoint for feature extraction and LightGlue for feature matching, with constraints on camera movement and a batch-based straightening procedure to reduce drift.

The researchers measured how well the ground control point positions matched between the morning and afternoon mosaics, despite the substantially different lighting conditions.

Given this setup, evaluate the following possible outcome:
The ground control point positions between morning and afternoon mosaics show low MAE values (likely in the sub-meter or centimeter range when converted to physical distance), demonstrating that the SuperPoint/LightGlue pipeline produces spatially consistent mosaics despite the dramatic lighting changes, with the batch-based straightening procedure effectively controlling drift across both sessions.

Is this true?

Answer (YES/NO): YES